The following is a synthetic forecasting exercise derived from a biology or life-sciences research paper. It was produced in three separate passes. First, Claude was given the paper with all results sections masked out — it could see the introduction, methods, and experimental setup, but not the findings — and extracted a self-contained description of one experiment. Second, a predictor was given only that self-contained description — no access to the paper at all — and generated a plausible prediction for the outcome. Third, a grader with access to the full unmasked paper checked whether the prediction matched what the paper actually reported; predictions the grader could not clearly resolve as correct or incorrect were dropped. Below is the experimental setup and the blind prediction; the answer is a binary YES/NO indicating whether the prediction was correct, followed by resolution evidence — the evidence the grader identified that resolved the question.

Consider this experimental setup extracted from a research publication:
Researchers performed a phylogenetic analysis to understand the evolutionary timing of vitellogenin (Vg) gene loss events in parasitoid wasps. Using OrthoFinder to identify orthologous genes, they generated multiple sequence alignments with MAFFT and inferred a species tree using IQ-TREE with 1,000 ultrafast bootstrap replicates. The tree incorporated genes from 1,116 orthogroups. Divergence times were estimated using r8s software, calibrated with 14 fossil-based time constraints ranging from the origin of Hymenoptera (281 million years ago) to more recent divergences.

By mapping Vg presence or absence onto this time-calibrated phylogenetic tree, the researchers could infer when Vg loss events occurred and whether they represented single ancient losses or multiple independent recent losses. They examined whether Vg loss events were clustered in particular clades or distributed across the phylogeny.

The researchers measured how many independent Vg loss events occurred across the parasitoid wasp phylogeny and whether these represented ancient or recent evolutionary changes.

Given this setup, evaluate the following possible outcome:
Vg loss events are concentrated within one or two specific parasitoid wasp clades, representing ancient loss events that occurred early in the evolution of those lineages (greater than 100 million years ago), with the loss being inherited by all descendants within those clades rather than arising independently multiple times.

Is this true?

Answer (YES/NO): NO